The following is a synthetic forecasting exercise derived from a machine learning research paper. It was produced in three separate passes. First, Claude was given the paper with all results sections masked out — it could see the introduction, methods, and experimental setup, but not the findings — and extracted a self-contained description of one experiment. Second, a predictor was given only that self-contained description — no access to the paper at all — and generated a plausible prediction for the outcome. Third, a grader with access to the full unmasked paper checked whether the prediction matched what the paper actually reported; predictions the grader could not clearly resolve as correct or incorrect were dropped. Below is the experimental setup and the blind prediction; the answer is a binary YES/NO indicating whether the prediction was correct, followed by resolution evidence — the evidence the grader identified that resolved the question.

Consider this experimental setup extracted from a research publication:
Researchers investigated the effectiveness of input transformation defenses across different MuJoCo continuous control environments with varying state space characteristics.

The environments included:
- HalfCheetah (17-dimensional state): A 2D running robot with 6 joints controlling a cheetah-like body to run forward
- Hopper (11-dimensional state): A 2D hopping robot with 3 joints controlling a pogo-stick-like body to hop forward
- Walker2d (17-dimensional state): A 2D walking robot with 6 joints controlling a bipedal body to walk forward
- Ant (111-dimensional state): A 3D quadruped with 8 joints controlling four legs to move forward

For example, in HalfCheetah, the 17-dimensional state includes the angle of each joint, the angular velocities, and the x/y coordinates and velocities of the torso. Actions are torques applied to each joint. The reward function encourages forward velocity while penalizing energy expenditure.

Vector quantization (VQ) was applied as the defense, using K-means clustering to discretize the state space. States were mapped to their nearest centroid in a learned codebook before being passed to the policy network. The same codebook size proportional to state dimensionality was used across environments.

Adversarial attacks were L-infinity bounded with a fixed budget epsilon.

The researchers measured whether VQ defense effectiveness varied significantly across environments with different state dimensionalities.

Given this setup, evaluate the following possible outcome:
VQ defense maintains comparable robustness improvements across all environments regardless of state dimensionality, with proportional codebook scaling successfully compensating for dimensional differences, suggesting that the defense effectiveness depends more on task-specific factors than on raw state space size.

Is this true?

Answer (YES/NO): NO